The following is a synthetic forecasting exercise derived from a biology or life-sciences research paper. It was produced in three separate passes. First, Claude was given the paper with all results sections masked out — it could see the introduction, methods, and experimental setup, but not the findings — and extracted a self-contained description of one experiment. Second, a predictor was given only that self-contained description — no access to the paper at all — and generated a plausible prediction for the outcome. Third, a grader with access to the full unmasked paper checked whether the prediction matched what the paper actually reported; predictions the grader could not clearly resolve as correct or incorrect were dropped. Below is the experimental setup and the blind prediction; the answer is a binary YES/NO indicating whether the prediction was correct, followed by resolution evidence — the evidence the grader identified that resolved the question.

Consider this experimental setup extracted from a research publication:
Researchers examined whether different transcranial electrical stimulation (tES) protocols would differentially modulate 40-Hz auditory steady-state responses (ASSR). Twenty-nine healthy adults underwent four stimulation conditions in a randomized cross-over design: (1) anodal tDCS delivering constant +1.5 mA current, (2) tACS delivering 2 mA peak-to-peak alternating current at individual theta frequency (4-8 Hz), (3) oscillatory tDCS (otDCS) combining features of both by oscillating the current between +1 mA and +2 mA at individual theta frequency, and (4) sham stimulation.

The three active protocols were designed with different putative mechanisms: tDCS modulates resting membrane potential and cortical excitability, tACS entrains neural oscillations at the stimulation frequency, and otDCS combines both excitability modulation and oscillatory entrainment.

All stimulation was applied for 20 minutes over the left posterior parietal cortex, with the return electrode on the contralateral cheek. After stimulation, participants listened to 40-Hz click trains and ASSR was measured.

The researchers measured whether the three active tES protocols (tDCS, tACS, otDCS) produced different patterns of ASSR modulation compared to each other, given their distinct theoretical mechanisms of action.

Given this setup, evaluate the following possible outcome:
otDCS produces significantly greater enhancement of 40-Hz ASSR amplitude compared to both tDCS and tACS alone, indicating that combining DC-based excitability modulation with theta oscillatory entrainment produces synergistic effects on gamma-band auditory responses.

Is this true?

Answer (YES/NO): NO